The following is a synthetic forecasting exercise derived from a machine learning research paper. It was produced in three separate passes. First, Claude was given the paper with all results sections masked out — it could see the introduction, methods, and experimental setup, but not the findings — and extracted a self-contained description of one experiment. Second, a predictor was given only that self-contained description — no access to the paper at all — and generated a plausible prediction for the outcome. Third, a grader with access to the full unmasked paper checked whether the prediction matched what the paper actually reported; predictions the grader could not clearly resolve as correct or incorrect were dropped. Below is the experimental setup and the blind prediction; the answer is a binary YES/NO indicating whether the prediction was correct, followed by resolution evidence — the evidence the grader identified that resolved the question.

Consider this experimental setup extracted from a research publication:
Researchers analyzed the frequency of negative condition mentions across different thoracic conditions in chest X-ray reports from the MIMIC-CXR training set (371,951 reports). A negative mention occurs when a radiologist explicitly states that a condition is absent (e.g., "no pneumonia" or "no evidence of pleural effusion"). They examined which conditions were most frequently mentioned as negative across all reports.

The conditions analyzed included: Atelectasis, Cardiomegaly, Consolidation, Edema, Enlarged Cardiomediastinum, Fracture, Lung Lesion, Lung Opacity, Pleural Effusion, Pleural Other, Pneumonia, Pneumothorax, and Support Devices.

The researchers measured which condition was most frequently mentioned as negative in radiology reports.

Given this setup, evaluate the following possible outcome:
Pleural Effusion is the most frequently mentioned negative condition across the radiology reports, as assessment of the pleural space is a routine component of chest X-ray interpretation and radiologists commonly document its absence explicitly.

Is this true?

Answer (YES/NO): NO